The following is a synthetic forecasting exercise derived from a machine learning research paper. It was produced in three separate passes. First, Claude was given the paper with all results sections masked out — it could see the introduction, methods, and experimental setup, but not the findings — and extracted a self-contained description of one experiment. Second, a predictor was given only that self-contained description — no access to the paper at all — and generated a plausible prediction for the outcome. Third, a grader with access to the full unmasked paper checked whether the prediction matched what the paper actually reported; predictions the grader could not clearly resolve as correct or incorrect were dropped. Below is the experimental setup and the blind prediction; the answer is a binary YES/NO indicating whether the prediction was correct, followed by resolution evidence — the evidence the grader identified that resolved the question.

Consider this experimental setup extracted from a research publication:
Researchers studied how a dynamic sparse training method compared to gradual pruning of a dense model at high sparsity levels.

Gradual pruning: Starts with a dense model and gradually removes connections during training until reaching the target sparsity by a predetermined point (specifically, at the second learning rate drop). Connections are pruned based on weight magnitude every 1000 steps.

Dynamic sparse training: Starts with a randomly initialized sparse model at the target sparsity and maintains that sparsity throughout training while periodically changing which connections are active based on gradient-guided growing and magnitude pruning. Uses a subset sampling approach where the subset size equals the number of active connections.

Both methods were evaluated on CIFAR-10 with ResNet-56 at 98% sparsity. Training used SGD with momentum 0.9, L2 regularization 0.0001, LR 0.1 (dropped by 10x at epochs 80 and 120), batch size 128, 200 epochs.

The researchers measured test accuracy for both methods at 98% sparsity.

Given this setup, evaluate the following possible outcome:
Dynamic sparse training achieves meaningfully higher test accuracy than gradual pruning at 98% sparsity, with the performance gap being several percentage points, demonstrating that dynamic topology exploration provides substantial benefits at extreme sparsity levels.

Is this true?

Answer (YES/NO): NO